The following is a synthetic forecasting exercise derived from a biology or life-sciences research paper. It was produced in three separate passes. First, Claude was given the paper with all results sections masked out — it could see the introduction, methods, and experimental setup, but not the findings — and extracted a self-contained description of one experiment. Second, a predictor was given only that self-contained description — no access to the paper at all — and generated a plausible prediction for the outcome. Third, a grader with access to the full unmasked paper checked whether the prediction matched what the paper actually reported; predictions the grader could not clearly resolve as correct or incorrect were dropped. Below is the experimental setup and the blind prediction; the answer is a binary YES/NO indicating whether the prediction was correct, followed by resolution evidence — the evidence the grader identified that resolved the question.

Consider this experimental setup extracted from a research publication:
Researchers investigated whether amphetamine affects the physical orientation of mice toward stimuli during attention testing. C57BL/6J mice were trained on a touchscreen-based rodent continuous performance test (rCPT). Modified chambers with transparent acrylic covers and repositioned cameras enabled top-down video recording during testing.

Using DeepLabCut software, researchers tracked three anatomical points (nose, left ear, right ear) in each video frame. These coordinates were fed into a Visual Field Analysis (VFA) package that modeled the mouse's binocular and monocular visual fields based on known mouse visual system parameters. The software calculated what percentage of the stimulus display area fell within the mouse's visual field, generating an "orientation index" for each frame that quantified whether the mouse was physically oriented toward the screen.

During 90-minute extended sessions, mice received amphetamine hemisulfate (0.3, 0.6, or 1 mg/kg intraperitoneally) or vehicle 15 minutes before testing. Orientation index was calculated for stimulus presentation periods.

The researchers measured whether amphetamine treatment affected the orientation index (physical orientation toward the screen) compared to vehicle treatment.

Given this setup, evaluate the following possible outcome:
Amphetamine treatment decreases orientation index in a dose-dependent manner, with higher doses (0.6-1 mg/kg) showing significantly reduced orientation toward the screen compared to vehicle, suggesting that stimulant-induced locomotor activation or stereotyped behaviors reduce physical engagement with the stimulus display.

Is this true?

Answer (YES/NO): NO